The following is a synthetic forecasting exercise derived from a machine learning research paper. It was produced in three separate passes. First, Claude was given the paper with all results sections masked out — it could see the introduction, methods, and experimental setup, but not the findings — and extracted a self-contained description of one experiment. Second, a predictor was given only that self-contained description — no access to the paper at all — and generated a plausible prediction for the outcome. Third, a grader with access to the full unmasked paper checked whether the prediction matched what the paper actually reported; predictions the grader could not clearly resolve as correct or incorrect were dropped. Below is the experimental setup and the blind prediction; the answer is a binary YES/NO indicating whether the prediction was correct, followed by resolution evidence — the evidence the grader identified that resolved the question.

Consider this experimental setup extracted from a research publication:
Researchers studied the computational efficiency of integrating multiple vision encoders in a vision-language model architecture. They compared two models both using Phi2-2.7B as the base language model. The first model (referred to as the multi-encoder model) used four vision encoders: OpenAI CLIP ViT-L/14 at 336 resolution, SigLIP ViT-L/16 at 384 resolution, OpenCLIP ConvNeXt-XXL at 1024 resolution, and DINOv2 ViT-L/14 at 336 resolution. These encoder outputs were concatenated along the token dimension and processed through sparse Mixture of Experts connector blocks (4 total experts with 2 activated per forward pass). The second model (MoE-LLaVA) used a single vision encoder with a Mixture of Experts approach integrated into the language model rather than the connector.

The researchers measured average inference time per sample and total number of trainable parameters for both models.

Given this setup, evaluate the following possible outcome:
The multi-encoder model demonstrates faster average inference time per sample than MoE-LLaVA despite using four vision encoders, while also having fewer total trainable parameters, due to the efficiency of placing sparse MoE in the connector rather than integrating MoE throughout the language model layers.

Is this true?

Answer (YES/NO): NO